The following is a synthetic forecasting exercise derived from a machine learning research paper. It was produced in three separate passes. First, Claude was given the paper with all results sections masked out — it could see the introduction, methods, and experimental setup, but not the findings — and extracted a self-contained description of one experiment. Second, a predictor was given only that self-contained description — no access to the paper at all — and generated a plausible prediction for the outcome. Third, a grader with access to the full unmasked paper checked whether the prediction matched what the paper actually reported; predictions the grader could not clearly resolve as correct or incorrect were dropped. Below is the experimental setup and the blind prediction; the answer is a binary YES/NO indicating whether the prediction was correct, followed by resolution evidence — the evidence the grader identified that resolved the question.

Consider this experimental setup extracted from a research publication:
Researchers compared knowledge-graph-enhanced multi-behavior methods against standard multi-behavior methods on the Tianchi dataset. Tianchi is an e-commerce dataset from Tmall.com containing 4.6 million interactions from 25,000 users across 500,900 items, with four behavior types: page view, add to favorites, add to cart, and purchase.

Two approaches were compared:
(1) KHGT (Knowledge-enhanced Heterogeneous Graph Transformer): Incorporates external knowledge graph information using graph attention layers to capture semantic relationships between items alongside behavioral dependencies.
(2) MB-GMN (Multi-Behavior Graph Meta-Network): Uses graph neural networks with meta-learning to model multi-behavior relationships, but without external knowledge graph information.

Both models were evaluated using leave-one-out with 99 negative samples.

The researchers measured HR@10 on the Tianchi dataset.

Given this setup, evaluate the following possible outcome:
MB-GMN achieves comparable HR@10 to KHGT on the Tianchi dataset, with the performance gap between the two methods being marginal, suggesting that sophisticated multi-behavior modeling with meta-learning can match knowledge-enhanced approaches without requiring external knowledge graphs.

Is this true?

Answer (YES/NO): NO